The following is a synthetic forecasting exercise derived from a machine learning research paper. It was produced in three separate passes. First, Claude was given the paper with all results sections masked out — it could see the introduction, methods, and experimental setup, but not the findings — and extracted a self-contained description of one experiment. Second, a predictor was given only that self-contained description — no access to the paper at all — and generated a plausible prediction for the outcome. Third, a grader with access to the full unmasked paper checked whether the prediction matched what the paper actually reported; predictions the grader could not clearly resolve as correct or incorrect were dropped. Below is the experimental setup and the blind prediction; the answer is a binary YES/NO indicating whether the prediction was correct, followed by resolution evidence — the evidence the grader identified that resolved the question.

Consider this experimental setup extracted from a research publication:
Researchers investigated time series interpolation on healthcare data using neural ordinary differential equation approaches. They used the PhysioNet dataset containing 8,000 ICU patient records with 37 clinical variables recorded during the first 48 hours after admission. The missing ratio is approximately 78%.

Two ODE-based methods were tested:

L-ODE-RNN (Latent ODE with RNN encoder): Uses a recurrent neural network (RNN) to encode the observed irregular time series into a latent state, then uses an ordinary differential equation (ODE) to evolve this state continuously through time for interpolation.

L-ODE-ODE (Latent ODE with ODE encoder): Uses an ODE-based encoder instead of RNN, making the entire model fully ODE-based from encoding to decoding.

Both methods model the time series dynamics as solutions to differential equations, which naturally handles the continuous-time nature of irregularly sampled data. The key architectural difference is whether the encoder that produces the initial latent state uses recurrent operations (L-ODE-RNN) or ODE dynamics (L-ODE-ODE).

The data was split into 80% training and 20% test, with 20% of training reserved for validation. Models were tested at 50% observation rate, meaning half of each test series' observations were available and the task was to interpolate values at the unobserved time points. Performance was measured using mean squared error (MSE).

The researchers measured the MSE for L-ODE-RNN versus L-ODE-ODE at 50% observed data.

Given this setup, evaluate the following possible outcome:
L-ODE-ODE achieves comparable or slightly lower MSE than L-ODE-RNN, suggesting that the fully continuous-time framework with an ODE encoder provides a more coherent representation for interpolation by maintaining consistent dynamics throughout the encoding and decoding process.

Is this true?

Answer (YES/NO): NO